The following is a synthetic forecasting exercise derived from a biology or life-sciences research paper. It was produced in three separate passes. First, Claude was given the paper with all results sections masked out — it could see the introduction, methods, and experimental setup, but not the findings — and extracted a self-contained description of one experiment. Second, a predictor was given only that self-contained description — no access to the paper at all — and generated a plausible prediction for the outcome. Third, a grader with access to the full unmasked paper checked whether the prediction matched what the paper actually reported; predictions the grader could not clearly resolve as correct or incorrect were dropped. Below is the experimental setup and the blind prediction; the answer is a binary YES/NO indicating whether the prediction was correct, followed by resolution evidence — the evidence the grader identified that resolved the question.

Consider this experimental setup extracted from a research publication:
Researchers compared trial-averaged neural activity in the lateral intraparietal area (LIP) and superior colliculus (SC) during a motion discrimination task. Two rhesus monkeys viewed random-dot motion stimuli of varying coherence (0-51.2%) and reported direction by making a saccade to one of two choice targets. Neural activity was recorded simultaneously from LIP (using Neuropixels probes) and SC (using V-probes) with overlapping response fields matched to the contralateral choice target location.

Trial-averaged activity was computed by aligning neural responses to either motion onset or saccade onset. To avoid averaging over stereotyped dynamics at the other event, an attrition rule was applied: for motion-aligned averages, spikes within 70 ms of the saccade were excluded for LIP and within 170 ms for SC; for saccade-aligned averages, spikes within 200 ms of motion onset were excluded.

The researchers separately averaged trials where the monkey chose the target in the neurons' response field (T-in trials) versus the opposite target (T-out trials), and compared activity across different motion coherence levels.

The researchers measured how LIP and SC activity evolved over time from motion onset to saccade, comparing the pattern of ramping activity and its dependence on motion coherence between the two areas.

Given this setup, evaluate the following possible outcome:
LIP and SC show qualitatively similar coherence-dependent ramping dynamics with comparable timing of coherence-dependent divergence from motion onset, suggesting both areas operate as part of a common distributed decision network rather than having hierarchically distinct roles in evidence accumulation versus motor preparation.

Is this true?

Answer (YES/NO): NO